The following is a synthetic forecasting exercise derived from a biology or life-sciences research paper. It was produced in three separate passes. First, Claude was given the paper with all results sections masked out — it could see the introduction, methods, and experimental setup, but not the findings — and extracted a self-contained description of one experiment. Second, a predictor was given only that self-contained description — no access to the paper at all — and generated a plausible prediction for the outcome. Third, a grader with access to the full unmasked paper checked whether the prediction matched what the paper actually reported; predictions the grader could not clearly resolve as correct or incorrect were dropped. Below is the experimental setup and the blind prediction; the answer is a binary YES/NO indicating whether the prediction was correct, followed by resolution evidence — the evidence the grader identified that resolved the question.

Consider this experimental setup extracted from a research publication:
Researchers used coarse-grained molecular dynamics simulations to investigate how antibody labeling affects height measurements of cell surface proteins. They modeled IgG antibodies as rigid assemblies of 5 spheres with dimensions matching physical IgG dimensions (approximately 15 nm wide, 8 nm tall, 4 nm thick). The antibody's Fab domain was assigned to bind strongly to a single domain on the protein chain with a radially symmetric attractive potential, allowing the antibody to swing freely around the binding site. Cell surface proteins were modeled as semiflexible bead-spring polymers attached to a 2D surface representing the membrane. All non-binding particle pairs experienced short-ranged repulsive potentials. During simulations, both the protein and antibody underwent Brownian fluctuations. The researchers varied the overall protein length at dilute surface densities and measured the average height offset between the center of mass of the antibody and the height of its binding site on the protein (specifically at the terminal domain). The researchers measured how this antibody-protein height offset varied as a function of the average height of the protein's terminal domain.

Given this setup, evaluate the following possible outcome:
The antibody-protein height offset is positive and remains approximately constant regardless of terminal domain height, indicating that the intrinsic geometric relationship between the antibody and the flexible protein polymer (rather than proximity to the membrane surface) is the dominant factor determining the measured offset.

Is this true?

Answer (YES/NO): NO